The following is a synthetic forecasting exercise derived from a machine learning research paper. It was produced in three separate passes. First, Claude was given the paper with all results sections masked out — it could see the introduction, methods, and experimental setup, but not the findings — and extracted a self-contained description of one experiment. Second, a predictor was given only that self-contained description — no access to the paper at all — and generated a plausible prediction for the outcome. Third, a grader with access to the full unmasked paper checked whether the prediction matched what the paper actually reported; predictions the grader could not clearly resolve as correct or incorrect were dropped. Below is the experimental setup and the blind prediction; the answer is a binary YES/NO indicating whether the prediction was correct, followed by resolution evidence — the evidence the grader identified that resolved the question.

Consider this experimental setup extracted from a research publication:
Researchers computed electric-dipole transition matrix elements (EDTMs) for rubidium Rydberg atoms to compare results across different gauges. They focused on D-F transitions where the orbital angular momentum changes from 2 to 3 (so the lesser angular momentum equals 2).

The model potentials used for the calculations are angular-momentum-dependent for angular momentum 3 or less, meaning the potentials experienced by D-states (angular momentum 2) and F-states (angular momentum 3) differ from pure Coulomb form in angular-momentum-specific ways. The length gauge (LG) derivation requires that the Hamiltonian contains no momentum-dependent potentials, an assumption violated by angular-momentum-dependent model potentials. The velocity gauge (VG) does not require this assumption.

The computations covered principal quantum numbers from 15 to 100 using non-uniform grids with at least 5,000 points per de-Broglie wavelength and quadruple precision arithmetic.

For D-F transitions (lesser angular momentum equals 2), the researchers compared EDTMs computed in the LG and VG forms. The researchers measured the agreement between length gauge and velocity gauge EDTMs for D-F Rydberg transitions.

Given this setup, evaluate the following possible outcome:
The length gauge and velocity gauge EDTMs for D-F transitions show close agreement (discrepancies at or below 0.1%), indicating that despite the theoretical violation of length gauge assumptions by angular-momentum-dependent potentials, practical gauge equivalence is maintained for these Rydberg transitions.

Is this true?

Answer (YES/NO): NO